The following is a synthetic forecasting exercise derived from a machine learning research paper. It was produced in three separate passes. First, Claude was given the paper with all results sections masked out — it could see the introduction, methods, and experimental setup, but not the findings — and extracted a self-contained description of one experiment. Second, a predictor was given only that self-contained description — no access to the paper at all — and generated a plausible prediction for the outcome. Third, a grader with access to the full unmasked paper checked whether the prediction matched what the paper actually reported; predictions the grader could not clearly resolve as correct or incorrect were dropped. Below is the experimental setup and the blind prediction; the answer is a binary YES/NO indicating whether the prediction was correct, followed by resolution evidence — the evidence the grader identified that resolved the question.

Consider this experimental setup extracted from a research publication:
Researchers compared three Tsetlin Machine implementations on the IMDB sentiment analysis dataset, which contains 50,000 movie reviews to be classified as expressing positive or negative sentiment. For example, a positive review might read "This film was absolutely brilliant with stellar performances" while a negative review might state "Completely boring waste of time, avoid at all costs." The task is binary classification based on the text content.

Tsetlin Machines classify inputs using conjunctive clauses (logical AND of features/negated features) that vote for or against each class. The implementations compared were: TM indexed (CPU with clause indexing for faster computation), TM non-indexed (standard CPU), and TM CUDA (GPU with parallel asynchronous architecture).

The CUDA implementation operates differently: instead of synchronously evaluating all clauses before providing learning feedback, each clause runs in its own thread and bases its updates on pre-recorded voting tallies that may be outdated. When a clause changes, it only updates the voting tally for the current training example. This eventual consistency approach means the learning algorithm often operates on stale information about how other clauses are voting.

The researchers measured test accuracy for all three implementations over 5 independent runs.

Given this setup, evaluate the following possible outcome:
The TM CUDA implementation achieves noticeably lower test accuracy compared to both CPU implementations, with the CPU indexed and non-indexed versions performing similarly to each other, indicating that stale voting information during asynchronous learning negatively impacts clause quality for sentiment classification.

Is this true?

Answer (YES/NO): NO